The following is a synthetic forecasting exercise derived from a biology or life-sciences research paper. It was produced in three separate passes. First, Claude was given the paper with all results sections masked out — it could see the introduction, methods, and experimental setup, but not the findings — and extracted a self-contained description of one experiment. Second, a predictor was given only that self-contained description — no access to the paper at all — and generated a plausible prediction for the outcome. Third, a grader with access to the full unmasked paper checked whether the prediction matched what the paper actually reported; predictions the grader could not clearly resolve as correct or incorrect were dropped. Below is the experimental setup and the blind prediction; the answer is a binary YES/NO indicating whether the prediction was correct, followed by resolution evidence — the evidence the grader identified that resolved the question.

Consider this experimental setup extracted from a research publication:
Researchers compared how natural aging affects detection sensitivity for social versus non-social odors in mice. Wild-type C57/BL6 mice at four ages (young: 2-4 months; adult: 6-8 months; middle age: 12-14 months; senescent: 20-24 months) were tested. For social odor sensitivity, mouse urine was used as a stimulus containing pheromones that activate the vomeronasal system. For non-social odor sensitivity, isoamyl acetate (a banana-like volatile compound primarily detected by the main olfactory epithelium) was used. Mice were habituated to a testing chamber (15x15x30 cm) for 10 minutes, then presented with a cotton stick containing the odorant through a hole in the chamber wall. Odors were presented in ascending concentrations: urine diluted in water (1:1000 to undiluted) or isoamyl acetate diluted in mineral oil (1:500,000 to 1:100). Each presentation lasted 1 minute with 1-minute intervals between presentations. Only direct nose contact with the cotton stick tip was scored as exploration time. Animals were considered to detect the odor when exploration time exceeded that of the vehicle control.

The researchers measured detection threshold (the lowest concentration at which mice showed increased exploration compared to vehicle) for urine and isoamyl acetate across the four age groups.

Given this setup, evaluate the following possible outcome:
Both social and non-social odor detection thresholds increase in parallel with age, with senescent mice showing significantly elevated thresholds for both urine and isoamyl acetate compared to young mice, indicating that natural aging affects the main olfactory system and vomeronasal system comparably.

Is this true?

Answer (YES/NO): NO